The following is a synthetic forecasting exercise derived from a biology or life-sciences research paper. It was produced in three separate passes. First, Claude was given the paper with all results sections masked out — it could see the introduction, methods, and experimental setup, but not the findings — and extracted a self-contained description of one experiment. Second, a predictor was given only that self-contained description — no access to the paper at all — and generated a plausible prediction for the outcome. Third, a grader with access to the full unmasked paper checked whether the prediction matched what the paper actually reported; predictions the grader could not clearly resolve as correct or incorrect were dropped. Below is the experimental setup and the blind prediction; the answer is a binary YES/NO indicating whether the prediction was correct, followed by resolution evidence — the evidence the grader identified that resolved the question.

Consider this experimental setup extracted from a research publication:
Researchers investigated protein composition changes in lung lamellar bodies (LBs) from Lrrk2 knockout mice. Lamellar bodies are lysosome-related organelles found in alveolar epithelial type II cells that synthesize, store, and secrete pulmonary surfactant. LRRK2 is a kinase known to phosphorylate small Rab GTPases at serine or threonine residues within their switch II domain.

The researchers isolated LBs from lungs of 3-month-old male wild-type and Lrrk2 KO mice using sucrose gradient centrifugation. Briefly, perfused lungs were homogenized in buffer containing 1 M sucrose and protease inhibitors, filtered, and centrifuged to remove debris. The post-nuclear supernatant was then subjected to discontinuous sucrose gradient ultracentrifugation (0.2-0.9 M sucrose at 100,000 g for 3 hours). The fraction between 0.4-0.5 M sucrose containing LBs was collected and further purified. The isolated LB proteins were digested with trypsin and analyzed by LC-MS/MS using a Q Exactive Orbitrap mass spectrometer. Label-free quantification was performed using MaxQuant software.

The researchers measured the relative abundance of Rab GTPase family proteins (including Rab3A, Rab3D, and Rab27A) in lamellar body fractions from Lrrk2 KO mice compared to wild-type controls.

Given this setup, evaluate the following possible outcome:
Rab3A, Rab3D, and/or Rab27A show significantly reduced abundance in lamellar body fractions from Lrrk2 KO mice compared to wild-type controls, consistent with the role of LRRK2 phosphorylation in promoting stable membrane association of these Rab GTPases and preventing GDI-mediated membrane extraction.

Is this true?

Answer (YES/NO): NO